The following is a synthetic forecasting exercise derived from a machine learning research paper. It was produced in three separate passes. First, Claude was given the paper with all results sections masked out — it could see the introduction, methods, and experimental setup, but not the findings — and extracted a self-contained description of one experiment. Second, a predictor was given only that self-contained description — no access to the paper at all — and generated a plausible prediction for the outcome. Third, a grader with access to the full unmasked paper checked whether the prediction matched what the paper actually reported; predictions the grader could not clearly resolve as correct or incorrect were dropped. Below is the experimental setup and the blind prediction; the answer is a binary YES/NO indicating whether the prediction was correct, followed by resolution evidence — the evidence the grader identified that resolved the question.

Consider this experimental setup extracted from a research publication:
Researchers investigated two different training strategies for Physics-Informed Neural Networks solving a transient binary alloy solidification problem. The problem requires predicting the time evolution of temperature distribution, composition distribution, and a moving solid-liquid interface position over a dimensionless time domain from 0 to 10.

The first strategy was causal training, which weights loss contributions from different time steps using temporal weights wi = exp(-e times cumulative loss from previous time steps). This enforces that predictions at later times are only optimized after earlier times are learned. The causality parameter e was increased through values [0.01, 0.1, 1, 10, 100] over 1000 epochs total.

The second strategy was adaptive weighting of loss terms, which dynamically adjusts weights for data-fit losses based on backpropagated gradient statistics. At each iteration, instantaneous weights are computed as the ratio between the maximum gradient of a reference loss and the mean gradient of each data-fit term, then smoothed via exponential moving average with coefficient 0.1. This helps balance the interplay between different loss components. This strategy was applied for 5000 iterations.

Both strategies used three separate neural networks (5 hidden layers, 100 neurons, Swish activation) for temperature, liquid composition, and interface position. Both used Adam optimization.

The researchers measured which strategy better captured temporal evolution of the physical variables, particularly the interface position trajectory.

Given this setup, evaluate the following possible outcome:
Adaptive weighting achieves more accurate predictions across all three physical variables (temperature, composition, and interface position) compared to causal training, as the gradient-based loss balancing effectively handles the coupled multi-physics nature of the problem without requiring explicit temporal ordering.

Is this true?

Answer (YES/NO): NO